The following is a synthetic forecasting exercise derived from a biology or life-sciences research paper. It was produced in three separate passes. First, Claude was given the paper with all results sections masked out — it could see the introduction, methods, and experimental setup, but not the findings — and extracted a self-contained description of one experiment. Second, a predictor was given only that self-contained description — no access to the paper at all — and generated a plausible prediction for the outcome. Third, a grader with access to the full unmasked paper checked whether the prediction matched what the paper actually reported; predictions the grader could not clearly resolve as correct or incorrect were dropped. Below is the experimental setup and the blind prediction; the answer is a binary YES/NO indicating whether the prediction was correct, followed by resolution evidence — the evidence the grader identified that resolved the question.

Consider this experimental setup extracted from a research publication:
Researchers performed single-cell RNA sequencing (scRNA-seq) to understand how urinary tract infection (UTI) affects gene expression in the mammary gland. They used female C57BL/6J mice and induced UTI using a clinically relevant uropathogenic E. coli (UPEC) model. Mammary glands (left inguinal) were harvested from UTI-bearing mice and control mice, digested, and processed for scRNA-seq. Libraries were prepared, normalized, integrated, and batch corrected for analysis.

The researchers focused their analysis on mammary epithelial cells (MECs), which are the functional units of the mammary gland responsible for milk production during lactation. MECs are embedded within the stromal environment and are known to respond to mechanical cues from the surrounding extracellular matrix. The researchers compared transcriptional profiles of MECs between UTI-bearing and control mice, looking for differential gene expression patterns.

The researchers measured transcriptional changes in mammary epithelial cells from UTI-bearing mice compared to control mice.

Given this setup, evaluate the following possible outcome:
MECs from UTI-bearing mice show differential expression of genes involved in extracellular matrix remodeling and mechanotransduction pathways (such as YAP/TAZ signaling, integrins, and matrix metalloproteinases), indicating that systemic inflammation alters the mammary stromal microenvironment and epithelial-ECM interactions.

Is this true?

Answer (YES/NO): YES